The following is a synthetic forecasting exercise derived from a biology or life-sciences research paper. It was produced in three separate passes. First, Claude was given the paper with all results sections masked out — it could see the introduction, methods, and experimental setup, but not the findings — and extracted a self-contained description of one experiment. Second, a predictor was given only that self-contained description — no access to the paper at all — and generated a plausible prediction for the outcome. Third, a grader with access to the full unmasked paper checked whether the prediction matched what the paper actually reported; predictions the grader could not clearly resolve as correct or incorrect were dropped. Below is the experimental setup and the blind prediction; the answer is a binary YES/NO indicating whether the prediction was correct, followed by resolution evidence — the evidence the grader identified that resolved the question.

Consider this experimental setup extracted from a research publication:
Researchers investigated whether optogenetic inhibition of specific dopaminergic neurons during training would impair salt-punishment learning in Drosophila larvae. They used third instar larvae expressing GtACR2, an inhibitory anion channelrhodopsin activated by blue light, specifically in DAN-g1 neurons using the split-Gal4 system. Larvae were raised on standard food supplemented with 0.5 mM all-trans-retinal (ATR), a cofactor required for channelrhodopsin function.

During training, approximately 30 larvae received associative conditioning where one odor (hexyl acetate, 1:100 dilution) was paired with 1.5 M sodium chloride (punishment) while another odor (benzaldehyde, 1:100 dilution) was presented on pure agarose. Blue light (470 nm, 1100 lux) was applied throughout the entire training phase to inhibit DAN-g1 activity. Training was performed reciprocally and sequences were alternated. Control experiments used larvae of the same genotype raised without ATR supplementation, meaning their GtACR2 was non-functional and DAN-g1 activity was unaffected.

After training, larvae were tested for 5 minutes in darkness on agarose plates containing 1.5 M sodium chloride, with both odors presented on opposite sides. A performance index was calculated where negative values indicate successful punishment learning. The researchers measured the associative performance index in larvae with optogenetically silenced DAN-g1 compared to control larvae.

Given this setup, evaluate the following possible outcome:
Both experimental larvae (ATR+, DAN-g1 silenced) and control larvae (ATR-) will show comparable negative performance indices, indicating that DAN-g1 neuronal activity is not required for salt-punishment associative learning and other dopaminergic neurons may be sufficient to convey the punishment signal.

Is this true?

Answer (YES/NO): NO